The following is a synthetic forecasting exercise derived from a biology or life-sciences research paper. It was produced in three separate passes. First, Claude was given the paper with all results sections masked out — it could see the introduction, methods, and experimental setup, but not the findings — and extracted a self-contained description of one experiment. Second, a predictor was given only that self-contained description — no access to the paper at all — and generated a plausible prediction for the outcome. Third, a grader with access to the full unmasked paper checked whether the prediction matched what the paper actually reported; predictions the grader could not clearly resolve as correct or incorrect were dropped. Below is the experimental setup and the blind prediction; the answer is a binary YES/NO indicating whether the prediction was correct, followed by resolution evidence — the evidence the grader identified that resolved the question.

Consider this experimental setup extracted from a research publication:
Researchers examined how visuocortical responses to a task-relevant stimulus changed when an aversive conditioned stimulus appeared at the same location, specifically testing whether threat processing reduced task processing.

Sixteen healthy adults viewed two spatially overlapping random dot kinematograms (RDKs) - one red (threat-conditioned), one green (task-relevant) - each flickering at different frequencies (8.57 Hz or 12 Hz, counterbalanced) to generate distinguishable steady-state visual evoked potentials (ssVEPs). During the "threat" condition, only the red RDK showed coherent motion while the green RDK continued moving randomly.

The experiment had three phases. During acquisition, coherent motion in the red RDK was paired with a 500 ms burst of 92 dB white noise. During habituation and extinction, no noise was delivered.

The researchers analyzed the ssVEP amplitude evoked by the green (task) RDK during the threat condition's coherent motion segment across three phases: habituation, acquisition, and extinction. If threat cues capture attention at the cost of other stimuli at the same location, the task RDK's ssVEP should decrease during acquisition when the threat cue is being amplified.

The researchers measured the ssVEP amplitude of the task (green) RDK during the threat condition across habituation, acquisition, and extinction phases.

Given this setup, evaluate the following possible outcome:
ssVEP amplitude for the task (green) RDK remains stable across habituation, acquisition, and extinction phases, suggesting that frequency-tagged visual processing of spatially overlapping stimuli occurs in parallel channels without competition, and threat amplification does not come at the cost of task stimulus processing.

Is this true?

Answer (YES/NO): YES